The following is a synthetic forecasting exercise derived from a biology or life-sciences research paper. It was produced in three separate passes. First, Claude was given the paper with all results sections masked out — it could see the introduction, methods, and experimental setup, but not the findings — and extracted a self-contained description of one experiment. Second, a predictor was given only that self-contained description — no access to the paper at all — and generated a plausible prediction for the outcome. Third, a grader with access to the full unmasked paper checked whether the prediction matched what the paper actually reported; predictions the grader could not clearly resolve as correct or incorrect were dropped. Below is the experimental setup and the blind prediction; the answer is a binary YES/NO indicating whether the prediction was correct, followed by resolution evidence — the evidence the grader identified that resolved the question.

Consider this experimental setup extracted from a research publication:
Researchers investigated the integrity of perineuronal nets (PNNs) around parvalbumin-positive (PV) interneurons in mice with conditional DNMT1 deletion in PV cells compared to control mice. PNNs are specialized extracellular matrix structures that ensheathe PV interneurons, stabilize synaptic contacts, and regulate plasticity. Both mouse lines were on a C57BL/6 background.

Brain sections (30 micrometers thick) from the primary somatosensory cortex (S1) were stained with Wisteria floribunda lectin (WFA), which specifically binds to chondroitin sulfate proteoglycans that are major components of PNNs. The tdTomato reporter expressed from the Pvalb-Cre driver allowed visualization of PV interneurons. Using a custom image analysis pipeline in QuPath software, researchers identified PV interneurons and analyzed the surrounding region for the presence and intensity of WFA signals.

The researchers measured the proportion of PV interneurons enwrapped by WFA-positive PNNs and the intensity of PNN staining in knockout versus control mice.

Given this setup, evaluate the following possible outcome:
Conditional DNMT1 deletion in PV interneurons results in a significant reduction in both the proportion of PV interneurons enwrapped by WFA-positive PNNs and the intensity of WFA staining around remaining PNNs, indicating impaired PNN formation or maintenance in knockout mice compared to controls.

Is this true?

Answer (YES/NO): NO